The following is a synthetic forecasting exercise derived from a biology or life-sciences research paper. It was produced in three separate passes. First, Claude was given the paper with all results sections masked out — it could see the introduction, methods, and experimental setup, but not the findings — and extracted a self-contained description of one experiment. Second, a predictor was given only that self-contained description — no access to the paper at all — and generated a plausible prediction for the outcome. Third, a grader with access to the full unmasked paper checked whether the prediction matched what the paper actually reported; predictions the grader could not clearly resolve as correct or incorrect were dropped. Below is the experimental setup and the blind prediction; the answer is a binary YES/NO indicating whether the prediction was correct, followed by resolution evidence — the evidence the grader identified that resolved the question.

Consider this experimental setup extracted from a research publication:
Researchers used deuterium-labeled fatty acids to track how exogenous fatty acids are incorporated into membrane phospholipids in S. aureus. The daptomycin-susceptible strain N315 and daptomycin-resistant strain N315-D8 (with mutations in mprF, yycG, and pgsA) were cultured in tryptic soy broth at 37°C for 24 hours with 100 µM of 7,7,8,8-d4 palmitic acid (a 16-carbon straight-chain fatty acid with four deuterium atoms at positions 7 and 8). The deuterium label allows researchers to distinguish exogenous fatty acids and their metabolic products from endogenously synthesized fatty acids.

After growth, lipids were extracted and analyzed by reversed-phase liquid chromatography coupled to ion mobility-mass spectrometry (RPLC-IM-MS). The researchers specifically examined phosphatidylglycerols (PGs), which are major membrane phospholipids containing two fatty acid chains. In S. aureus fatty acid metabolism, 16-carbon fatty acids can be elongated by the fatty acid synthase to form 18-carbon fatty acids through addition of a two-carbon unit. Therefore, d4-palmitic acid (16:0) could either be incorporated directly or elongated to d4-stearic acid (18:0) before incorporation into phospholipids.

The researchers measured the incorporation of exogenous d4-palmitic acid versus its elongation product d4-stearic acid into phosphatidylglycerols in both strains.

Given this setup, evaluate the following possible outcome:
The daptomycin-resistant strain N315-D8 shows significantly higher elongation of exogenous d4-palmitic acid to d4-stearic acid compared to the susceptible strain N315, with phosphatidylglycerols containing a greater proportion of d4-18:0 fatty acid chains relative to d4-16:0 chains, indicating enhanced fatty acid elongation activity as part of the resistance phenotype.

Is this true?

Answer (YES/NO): NO